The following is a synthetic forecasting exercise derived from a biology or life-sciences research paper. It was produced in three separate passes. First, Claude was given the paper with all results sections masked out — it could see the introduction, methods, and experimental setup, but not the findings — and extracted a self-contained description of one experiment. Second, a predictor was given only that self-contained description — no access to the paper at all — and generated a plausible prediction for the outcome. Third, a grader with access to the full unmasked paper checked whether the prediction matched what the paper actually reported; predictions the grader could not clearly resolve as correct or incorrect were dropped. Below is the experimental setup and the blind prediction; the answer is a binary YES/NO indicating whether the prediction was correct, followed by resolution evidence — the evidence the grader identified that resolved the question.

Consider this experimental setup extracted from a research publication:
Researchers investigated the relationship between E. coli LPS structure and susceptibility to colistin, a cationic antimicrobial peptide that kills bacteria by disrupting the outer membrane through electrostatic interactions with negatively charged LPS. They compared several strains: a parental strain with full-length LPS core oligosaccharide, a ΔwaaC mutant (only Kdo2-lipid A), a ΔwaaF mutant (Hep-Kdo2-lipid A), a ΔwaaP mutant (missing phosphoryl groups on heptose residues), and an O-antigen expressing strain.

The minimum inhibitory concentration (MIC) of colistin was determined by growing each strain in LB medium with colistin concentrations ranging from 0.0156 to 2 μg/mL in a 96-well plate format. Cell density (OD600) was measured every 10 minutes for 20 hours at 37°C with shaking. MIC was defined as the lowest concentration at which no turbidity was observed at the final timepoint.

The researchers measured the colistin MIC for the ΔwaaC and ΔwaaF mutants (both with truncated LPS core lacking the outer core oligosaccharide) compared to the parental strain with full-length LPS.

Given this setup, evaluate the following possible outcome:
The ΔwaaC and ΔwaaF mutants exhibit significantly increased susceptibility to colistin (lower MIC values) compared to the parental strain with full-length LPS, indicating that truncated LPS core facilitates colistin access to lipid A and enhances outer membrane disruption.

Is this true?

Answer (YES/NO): YES